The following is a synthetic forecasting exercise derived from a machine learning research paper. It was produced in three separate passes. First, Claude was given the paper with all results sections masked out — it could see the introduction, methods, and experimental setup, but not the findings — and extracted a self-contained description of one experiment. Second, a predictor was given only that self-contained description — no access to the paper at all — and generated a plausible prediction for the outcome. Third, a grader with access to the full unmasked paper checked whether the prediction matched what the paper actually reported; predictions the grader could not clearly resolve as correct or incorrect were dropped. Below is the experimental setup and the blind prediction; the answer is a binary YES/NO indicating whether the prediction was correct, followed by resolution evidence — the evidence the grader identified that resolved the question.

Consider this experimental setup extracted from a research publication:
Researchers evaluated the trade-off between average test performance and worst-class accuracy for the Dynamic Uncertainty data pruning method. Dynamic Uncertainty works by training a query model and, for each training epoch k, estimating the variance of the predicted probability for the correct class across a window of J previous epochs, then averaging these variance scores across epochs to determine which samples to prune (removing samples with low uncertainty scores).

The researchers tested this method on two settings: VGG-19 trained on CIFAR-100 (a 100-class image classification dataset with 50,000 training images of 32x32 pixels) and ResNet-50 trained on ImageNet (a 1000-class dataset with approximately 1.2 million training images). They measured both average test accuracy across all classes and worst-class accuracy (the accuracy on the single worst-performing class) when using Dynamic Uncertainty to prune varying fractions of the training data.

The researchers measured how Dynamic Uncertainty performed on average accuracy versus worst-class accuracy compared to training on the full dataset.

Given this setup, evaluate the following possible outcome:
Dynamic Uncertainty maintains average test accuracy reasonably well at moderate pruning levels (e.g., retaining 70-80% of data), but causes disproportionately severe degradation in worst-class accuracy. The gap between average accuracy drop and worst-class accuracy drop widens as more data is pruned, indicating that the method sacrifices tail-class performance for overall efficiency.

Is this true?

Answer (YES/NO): YES